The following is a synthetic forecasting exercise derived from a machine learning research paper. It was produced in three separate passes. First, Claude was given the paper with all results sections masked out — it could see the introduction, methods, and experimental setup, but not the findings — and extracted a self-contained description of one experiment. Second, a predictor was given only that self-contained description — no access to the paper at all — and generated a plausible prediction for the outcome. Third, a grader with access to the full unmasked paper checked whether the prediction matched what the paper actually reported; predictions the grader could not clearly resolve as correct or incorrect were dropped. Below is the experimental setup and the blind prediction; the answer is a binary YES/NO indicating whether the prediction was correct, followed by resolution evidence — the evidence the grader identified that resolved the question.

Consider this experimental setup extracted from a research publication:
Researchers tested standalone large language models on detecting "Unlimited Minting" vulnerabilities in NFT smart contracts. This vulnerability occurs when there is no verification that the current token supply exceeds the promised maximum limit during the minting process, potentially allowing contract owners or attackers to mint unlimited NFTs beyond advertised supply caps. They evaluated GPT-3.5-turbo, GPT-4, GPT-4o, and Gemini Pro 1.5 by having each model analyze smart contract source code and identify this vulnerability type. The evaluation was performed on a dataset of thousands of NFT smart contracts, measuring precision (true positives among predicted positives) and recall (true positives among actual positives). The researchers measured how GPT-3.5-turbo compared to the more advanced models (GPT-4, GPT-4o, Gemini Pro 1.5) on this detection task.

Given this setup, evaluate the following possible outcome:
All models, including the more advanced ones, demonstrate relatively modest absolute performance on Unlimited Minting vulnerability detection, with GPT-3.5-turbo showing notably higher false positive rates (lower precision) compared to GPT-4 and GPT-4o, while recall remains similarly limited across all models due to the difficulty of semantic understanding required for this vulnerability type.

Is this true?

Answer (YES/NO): NO